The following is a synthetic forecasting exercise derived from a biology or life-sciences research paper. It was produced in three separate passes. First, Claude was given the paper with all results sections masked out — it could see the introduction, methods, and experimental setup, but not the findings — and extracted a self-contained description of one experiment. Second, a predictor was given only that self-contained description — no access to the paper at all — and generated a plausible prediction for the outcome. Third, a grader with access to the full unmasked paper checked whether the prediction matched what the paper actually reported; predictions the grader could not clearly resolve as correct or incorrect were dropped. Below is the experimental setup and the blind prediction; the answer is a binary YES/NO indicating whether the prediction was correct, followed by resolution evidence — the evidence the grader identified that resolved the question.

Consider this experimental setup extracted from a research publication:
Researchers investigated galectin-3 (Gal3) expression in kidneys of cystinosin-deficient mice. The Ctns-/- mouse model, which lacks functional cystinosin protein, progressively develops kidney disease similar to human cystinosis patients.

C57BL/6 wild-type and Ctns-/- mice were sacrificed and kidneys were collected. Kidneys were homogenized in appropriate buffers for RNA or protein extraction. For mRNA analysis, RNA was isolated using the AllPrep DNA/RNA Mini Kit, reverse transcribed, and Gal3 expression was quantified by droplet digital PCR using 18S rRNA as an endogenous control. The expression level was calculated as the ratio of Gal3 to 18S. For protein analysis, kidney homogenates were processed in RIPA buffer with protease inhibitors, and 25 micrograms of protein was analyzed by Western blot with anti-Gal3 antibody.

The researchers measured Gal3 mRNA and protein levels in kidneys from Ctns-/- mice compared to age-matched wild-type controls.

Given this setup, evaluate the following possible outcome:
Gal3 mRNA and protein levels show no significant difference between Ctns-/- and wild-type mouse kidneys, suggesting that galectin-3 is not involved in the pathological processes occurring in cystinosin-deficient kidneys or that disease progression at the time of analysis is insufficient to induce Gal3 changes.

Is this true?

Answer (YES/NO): NO